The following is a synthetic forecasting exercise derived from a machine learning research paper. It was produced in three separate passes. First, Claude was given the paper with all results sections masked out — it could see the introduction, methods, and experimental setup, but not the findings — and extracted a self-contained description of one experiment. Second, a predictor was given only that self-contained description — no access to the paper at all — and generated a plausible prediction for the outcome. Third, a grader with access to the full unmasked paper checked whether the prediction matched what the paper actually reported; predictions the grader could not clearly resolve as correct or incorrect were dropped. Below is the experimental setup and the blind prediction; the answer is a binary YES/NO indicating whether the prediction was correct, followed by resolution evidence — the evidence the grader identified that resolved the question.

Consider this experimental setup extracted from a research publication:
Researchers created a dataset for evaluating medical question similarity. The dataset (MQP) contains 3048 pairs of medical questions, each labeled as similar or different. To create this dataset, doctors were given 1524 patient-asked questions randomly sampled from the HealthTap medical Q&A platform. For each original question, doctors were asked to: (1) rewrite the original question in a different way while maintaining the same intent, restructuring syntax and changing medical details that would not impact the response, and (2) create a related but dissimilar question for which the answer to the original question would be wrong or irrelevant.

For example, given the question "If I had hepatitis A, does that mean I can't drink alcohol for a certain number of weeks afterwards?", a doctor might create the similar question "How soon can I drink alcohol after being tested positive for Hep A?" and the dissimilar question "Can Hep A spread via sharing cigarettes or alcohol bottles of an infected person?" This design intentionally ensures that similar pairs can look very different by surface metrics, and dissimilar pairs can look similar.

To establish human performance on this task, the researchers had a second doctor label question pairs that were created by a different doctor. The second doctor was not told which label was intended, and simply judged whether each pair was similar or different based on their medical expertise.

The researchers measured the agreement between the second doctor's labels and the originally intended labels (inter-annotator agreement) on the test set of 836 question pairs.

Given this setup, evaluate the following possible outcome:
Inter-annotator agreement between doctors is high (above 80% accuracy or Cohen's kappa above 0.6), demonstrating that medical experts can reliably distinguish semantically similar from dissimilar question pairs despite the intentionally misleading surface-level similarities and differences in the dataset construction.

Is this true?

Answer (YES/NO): YES